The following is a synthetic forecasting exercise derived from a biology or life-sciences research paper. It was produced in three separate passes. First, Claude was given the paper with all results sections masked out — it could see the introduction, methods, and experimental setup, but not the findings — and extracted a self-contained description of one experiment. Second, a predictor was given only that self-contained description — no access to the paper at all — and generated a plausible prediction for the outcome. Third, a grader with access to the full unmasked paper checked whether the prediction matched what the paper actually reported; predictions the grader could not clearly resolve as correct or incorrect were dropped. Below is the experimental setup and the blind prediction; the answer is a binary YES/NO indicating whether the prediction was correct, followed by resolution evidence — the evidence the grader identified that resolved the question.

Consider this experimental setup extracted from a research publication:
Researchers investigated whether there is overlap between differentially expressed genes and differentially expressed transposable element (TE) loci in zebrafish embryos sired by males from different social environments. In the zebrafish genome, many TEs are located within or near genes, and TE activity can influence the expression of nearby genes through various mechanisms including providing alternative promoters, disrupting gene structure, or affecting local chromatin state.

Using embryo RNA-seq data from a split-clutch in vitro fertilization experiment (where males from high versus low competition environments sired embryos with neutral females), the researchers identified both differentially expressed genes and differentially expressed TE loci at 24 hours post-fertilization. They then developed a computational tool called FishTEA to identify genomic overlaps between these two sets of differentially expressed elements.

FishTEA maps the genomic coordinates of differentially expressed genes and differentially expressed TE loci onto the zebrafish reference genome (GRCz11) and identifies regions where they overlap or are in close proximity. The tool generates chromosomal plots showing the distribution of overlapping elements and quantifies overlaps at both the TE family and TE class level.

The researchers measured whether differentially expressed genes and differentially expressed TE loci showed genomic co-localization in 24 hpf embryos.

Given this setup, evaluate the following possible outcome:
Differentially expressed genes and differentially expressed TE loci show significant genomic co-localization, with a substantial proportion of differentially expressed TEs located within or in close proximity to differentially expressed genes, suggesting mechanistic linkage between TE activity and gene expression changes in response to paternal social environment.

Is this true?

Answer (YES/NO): YES